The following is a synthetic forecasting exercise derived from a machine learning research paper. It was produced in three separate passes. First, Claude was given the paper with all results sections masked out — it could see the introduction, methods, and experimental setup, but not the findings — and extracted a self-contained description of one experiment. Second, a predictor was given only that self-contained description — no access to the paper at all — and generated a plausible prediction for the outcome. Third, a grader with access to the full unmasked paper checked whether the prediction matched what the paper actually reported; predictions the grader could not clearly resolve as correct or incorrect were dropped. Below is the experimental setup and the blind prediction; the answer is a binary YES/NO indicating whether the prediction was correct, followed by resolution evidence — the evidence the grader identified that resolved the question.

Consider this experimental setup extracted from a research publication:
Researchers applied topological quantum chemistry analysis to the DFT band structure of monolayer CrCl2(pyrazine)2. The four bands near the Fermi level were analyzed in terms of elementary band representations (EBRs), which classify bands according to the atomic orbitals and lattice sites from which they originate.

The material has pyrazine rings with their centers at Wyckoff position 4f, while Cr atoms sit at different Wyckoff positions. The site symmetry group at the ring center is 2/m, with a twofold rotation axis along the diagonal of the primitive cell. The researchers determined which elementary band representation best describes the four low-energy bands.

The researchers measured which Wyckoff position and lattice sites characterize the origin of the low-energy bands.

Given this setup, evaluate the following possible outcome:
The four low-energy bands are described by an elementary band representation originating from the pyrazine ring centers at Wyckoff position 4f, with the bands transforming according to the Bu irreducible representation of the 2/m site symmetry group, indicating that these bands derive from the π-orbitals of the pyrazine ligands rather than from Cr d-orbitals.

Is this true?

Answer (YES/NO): NO